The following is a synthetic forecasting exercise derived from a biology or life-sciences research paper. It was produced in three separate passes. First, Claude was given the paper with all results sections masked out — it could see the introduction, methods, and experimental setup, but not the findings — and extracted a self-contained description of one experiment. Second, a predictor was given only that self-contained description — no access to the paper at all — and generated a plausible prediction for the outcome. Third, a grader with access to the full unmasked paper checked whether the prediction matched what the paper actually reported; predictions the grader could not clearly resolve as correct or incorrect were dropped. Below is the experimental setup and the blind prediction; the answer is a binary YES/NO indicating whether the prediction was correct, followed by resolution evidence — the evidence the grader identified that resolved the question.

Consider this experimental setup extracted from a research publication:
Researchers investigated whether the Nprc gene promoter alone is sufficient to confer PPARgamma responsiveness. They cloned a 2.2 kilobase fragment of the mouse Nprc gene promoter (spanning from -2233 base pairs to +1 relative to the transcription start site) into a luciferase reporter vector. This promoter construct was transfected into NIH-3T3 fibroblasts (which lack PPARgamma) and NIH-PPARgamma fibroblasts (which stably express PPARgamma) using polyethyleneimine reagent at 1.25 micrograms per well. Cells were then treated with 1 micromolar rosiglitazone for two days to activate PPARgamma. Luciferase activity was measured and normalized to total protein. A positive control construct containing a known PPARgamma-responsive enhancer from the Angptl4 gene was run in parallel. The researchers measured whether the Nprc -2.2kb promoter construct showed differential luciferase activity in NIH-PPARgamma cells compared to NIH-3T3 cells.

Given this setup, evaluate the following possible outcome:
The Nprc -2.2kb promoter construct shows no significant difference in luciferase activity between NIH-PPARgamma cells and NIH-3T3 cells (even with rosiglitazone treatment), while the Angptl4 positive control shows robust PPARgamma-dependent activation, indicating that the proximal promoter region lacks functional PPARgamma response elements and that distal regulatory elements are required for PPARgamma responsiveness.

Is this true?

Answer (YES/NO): YES